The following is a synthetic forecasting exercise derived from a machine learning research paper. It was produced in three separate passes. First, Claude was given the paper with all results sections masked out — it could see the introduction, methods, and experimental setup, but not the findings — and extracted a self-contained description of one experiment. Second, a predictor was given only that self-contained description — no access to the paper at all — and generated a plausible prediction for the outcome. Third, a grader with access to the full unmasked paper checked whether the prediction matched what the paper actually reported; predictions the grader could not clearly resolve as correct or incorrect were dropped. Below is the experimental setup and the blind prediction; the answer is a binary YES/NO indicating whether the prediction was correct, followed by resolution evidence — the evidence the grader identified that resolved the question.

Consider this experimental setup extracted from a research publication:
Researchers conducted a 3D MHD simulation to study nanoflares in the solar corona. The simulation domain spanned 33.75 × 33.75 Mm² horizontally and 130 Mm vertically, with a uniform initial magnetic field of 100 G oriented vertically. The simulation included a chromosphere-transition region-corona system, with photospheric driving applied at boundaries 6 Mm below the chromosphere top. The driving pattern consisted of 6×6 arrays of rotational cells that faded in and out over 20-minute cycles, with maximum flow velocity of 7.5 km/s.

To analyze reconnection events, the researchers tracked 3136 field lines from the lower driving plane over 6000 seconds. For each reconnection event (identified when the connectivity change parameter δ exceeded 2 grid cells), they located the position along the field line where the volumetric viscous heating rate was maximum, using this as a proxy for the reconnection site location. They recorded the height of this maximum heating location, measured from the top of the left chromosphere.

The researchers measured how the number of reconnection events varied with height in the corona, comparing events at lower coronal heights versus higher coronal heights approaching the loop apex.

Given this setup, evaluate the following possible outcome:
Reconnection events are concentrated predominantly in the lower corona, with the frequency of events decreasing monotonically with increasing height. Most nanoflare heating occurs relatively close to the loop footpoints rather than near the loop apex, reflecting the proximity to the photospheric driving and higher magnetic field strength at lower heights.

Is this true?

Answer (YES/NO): NO